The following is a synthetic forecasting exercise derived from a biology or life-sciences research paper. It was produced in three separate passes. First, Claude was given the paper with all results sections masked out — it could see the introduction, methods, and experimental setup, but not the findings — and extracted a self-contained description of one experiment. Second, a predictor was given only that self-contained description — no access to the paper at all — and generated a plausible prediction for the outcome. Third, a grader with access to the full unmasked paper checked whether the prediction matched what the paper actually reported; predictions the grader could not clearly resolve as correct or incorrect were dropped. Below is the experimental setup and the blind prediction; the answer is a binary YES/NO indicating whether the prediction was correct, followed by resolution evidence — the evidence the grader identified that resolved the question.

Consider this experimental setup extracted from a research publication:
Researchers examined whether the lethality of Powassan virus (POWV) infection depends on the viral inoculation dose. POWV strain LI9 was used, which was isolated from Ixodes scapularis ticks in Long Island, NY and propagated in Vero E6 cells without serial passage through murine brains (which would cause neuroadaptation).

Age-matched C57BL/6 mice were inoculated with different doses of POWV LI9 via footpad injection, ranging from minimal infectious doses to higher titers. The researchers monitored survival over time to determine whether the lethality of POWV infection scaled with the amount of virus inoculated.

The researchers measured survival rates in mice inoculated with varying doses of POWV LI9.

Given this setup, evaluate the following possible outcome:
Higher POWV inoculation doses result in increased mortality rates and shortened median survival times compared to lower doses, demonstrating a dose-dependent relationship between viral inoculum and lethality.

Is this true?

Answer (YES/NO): NO